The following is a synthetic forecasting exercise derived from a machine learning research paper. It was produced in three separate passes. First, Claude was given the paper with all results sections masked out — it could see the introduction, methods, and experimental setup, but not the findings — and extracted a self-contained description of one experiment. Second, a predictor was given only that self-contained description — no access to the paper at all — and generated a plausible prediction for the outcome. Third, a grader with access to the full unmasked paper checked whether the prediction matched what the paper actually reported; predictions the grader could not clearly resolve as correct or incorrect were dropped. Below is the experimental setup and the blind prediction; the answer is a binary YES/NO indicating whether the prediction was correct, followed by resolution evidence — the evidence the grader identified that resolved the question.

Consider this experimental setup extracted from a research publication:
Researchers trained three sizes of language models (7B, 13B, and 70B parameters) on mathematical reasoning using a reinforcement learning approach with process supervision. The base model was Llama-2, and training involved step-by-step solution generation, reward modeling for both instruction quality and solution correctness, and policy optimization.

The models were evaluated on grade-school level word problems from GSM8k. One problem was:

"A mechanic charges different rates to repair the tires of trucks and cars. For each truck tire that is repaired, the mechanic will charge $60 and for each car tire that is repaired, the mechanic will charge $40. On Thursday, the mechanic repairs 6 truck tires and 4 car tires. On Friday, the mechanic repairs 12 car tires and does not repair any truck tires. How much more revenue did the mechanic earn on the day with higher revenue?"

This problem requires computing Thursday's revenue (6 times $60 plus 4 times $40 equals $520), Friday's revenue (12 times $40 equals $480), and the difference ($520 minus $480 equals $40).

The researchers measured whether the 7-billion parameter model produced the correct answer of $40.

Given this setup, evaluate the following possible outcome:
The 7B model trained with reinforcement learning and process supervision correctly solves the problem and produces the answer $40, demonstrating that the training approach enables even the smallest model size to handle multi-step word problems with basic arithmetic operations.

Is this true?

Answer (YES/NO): NO